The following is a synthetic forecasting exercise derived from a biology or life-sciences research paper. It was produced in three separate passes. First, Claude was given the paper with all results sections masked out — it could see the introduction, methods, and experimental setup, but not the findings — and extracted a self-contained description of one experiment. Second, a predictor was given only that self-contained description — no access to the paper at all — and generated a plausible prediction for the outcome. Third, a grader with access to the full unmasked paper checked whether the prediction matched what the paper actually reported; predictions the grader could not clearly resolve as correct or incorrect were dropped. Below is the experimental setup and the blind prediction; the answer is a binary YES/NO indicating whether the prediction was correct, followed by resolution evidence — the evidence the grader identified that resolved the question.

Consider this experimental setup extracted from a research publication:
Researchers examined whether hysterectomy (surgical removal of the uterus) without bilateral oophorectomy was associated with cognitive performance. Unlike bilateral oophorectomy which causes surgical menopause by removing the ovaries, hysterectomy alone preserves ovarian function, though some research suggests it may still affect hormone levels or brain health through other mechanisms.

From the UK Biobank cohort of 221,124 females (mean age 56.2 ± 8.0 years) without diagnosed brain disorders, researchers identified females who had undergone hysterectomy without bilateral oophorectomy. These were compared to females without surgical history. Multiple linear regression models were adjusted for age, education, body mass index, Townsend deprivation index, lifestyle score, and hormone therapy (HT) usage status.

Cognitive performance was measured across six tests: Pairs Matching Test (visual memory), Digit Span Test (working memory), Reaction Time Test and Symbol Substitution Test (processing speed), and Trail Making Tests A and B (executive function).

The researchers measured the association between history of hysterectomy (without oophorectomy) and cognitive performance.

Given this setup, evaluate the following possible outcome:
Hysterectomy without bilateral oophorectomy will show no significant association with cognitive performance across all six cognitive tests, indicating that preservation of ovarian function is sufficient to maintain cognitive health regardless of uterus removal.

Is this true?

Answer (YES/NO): NO